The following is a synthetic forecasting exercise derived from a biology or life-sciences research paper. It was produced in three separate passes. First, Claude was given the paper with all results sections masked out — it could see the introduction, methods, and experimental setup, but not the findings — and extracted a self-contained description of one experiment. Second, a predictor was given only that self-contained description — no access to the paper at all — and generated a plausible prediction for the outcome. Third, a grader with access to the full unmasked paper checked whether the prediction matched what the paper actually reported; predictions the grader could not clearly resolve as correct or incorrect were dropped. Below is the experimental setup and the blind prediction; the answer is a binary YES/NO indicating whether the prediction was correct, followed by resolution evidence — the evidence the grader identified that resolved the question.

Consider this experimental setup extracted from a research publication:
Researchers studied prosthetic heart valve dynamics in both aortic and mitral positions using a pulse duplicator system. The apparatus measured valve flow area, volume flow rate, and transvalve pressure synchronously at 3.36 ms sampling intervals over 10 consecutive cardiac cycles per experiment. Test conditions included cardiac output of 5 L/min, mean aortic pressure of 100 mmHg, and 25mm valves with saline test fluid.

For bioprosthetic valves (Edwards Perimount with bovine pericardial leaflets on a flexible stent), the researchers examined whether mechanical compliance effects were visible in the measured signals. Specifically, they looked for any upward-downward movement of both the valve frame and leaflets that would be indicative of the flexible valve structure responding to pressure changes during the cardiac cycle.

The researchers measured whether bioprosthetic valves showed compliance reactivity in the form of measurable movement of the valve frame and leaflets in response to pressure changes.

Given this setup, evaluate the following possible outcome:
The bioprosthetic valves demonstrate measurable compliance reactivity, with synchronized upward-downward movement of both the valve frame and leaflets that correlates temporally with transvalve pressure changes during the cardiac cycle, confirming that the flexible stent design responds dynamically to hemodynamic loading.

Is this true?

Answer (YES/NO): YES